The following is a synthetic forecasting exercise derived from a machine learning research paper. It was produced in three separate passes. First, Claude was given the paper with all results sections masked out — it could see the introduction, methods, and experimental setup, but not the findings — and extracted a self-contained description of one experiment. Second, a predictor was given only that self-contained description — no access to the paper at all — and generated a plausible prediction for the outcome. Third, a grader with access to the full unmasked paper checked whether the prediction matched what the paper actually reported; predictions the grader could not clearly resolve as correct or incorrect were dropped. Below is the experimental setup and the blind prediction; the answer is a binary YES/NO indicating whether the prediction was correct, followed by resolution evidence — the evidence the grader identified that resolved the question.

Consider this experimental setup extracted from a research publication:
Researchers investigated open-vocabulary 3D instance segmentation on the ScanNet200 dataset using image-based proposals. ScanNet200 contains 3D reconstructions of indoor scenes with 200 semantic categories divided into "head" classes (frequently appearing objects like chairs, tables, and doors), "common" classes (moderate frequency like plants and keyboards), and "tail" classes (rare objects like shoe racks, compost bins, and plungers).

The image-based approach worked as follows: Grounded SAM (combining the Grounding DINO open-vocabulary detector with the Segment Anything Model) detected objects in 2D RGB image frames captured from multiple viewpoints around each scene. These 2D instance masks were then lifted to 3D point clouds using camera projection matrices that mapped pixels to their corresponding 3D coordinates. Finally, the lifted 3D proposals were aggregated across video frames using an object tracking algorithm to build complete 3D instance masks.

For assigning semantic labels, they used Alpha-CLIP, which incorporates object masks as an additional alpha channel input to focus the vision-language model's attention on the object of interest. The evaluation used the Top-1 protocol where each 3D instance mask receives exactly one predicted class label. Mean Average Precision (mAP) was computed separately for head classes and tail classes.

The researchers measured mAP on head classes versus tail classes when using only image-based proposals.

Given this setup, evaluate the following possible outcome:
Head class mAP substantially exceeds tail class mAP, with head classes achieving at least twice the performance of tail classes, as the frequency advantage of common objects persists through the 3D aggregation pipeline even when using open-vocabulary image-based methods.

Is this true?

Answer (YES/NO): NO